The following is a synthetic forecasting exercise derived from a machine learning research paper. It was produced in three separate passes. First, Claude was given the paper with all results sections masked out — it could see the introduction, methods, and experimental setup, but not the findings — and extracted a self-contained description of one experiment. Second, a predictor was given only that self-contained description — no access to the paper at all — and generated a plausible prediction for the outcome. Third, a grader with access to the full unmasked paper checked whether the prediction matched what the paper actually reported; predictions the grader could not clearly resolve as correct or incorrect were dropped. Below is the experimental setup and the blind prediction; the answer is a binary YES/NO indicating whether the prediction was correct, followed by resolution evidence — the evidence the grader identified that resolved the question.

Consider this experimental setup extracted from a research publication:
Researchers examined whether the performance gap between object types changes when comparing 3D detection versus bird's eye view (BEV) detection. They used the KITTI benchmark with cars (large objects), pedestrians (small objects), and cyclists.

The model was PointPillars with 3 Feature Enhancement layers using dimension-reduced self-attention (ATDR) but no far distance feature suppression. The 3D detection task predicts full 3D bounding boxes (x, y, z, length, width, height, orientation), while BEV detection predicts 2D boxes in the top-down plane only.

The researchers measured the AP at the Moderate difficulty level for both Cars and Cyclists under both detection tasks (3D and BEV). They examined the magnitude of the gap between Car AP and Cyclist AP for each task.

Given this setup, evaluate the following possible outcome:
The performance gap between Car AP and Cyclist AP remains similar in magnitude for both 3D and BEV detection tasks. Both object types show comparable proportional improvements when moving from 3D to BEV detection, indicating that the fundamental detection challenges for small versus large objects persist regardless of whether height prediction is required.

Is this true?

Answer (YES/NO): NO